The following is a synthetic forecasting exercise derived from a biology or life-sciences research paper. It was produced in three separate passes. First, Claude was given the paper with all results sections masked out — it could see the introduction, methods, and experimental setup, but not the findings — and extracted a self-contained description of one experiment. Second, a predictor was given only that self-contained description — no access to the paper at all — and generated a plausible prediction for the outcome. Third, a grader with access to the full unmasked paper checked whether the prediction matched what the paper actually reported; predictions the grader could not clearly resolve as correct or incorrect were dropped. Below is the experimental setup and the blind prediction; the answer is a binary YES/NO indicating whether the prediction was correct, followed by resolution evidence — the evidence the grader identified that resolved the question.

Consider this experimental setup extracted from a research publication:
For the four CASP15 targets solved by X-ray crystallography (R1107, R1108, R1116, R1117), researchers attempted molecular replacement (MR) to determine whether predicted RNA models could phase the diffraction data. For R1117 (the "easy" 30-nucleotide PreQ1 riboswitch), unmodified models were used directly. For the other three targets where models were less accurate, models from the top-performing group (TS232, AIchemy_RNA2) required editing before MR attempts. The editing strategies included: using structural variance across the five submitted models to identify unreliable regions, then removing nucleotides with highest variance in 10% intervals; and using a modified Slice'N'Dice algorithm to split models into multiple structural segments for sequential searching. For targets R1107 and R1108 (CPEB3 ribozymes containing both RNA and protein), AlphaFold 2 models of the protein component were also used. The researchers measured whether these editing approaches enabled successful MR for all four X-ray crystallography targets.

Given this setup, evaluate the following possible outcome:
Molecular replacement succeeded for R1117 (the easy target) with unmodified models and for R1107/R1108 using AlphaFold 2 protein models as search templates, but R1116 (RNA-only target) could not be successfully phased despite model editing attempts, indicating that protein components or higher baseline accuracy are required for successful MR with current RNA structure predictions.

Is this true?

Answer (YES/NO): NO